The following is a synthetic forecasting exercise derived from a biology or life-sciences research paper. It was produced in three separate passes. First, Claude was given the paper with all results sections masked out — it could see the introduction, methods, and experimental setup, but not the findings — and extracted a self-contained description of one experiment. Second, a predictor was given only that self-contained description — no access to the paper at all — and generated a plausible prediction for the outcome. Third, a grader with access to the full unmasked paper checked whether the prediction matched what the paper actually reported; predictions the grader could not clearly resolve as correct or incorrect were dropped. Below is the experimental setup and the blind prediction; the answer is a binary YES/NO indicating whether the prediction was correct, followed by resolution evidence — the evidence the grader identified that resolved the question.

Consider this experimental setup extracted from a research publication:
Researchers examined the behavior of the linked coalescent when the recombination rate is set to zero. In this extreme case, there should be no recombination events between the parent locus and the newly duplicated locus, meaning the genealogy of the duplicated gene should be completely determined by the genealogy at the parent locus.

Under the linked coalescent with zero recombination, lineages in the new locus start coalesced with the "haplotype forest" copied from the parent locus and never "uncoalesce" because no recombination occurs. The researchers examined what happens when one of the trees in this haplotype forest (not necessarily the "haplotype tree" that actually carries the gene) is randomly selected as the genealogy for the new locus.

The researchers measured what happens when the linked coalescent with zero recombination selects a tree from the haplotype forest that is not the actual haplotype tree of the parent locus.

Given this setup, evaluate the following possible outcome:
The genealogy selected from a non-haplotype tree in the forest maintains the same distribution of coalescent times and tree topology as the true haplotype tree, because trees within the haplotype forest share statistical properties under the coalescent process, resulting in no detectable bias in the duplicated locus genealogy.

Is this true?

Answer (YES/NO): NO